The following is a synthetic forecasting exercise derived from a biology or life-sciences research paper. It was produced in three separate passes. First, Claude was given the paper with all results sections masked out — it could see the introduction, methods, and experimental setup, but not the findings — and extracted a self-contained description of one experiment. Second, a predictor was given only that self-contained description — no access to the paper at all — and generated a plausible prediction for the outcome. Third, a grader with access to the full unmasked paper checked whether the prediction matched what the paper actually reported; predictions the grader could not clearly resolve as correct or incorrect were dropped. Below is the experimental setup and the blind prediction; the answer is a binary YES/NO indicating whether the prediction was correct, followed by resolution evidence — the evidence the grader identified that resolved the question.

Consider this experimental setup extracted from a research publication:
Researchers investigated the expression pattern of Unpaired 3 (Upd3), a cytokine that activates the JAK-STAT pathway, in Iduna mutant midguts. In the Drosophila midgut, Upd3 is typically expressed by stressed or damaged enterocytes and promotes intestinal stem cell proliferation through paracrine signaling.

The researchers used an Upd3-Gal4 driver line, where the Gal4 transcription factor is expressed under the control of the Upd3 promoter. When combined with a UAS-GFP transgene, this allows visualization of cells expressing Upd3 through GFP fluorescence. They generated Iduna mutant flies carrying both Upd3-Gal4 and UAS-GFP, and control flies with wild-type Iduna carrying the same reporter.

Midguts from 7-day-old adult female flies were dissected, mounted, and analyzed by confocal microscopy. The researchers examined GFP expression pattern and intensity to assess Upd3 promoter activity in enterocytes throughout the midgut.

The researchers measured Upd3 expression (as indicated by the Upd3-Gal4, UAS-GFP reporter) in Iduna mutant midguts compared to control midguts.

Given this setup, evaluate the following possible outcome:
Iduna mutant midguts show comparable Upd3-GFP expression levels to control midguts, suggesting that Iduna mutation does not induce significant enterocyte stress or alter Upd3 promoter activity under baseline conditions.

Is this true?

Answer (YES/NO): NO